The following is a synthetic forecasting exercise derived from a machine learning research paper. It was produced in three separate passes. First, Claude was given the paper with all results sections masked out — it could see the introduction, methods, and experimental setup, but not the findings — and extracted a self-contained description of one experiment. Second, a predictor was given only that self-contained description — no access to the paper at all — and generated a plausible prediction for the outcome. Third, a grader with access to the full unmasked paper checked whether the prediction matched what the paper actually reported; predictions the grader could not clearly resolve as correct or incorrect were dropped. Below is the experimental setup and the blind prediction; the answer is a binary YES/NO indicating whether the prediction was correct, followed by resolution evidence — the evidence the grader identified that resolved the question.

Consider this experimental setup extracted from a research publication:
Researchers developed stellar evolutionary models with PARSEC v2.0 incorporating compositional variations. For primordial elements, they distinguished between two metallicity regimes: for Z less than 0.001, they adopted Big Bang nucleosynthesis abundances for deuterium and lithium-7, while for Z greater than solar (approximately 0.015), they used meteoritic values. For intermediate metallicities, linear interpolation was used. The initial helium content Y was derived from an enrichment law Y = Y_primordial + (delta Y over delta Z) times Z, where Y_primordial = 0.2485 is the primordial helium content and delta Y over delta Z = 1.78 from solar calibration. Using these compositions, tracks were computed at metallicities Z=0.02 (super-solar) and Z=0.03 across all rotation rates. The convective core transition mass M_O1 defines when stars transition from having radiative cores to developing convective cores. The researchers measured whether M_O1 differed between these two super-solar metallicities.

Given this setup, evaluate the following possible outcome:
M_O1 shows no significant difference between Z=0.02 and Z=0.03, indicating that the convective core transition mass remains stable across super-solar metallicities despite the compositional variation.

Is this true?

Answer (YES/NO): NO